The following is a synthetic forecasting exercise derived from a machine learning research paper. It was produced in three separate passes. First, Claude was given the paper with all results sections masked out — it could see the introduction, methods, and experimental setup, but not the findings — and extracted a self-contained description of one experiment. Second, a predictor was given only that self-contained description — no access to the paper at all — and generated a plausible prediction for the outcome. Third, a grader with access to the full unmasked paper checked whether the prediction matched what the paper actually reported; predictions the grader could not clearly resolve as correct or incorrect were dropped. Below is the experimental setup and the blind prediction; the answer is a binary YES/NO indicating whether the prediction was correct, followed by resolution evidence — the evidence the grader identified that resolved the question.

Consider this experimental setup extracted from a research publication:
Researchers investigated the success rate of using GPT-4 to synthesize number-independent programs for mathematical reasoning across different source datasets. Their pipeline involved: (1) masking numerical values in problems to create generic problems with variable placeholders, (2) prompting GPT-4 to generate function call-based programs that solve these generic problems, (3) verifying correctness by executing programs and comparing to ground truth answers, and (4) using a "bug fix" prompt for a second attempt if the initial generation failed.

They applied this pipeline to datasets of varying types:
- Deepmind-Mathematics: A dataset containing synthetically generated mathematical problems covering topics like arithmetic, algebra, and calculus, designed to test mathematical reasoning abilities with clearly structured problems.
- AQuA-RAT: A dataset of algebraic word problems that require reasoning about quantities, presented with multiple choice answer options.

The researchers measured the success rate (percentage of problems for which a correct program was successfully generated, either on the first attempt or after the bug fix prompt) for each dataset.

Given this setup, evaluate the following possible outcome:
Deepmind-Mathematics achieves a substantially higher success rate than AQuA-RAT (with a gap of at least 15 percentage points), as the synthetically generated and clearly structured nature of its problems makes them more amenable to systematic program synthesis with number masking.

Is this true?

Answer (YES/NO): YES